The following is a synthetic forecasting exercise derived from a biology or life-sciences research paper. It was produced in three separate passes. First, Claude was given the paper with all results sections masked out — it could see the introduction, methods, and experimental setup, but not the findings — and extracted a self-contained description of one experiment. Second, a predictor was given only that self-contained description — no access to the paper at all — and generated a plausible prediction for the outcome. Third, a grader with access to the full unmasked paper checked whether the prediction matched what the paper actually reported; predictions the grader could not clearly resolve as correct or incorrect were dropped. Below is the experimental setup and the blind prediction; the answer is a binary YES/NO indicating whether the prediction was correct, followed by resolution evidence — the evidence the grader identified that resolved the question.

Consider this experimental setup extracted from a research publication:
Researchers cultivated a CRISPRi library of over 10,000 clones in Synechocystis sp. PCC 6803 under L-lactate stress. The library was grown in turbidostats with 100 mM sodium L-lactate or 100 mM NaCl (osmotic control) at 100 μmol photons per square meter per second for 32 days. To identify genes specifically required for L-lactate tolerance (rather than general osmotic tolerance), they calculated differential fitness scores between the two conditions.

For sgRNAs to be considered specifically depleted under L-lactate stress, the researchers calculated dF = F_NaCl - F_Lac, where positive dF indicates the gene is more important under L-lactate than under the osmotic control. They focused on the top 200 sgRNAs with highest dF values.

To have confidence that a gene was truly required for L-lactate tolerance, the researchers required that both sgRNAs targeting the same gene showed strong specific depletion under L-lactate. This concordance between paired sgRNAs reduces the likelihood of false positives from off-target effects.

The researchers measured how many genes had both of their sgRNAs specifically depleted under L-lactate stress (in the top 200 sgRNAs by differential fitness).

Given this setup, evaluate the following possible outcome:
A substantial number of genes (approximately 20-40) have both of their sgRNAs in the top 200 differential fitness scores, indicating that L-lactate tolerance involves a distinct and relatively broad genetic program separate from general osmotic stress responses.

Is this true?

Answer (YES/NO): NO